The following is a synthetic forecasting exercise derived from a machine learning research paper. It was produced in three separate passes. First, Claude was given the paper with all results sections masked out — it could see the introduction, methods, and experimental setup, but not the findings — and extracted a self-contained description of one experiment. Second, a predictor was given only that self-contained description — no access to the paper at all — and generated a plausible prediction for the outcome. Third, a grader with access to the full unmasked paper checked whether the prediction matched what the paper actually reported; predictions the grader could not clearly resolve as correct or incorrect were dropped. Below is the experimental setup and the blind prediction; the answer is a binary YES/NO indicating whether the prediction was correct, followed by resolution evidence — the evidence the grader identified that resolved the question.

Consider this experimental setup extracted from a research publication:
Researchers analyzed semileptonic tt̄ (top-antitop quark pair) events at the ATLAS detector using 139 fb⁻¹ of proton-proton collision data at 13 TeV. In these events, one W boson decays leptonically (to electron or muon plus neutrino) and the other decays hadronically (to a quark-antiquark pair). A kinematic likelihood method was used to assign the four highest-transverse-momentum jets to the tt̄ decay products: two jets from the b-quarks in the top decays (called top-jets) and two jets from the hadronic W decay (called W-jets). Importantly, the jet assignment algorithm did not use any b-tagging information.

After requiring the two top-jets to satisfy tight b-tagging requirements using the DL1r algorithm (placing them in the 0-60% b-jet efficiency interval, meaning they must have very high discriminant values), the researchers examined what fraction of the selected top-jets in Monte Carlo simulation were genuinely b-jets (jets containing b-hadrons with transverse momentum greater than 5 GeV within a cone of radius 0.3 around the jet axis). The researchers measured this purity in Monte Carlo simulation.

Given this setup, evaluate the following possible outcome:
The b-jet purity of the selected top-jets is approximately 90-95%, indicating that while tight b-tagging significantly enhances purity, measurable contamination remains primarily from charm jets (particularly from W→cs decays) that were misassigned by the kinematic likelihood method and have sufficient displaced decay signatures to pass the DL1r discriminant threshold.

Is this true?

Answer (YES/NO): NO